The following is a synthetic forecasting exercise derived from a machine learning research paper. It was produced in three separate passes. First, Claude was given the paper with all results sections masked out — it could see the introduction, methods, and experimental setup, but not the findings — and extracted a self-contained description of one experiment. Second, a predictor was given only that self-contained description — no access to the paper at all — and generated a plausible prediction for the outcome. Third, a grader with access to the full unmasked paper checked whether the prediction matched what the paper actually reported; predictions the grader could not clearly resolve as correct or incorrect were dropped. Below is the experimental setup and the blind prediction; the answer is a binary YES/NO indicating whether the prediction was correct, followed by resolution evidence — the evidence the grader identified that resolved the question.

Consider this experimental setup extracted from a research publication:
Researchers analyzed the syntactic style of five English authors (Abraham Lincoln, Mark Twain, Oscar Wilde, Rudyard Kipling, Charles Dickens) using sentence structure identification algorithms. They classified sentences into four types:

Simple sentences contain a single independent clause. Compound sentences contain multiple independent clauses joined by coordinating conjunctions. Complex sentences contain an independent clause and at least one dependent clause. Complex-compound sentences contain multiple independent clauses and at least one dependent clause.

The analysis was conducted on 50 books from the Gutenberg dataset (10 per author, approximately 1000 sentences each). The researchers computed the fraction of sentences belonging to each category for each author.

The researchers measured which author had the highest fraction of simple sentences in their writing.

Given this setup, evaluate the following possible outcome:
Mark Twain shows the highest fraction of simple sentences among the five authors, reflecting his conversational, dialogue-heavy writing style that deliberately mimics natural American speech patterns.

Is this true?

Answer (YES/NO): NO